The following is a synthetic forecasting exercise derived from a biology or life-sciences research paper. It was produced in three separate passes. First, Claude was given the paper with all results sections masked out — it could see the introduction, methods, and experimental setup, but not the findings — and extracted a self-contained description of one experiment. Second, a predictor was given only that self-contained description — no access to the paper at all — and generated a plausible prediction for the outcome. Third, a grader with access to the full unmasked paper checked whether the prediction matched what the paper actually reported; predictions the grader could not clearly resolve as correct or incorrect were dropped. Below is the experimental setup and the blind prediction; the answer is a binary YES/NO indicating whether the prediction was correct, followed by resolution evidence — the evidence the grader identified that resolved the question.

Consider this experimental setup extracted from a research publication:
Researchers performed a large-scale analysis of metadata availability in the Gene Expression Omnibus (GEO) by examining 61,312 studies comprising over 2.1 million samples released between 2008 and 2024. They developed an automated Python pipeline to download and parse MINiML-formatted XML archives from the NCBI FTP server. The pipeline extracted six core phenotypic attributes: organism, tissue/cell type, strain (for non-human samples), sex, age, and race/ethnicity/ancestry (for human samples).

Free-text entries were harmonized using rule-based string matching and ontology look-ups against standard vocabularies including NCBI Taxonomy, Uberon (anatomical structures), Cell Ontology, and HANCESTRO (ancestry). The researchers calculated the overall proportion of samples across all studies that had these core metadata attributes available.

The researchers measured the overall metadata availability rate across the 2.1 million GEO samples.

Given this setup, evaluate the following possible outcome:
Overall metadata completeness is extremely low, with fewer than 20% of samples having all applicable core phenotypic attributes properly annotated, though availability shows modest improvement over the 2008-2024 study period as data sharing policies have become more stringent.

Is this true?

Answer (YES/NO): NO